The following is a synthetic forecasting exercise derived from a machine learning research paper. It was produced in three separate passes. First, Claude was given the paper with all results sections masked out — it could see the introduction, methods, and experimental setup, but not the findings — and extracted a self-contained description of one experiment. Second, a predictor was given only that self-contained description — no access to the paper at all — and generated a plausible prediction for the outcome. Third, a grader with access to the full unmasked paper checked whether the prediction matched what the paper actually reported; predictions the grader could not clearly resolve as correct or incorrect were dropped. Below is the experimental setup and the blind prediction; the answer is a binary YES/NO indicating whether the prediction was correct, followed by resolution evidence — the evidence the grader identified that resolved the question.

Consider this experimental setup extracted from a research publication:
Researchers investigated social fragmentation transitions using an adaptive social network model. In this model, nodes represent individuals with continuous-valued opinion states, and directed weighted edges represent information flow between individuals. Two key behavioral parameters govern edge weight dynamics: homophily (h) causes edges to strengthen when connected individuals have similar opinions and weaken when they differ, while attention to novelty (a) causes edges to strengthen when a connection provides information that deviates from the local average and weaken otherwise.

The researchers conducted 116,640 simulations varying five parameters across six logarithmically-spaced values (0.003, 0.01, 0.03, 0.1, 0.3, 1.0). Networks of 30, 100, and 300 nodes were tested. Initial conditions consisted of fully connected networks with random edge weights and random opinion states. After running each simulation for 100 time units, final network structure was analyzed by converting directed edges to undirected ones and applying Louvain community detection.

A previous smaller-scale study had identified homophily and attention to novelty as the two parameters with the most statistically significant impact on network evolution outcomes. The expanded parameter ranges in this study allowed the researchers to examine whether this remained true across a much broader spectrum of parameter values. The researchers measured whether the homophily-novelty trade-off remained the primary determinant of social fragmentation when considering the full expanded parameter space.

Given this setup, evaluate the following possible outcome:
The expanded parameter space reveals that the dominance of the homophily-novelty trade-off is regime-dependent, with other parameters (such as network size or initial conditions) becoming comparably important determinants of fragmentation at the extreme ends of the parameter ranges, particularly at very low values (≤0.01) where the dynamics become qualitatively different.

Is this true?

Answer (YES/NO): NO